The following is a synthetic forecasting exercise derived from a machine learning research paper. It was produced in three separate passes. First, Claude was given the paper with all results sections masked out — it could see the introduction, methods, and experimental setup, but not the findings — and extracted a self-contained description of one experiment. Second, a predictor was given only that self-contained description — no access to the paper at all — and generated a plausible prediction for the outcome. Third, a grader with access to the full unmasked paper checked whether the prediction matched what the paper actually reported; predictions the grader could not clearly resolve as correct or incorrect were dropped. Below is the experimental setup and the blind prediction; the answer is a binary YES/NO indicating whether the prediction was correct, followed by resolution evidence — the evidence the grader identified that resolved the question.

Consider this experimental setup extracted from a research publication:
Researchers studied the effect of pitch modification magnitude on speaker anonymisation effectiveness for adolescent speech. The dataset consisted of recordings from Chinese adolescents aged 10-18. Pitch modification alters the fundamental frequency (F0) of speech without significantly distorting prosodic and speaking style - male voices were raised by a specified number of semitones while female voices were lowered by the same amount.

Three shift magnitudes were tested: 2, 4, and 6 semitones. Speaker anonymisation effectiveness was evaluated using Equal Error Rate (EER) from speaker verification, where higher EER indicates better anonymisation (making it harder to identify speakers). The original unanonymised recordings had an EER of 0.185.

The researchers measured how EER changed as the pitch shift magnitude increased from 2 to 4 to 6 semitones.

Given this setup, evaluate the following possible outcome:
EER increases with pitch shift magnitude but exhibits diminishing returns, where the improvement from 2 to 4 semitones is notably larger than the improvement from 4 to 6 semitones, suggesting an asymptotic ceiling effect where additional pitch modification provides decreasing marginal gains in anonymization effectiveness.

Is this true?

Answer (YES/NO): NO